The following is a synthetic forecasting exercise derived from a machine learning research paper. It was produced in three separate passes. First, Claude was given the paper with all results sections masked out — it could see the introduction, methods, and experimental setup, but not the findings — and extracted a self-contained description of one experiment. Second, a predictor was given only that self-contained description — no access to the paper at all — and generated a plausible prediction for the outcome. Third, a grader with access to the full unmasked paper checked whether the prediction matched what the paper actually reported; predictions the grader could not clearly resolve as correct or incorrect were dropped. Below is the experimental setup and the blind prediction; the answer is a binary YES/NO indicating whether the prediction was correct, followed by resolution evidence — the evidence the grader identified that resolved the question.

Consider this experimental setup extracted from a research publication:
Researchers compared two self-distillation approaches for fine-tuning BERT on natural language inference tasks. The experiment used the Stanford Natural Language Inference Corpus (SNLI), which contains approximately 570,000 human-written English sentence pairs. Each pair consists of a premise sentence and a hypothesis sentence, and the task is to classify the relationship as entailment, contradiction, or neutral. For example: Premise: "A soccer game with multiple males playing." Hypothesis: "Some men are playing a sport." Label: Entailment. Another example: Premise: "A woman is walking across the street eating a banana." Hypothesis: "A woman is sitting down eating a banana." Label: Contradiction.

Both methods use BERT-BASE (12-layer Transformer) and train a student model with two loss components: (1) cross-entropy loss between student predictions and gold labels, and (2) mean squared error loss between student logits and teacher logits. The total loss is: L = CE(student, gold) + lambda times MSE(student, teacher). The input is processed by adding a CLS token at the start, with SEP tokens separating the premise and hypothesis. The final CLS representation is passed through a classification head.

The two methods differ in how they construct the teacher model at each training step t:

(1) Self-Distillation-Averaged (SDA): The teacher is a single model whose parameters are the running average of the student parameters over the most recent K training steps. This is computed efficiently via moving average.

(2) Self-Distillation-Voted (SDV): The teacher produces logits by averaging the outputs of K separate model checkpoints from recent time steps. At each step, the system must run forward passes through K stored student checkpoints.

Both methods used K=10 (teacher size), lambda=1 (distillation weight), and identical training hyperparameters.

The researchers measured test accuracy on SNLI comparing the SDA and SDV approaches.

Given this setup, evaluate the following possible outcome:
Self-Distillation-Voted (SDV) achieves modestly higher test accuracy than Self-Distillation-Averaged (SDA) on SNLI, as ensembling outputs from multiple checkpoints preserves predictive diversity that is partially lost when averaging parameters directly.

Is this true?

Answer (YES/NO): NO